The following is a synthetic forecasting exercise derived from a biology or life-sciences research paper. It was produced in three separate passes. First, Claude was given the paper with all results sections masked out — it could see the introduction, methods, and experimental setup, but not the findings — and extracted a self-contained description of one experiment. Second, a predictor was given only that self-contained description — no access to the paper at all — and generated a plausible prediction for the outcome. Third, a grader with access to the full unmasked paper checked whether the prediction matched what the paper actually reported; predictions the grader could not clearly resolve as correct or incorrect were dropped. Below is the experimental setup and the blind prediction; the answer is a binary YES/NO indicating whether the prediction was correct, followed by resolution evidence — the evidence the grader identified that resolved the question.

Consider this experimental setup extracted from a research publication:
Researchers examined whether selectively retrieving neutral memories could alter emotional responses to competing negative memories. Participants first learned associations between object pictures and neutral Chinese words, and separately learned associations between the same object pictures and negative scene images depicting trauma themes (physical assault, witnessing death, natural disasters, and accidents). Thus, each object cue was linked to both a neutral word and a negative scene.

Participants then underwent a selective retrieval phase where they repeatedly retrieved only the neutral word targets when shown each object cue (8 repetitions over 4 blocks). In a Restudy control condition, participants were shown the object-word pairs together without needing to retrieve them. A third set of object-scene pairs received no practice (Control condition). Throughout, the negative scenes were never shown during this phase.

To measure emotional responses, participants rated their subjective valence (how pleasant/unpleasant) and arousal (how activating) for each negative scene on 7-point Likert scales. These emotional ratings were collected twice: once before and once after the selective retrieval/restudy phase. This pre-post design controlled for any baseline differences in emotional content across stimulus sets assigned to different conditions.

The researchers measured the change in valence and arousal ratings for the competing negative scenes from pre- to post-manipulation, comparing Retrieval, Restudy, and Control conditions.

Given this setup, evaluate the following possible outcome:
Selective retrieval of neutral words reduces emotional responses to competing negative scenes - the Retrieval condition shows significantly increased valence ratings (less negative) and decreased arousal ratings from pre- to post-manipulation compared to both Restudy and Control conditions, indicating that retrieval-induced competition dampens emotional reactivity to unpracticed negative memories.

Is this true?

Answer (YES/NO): NO